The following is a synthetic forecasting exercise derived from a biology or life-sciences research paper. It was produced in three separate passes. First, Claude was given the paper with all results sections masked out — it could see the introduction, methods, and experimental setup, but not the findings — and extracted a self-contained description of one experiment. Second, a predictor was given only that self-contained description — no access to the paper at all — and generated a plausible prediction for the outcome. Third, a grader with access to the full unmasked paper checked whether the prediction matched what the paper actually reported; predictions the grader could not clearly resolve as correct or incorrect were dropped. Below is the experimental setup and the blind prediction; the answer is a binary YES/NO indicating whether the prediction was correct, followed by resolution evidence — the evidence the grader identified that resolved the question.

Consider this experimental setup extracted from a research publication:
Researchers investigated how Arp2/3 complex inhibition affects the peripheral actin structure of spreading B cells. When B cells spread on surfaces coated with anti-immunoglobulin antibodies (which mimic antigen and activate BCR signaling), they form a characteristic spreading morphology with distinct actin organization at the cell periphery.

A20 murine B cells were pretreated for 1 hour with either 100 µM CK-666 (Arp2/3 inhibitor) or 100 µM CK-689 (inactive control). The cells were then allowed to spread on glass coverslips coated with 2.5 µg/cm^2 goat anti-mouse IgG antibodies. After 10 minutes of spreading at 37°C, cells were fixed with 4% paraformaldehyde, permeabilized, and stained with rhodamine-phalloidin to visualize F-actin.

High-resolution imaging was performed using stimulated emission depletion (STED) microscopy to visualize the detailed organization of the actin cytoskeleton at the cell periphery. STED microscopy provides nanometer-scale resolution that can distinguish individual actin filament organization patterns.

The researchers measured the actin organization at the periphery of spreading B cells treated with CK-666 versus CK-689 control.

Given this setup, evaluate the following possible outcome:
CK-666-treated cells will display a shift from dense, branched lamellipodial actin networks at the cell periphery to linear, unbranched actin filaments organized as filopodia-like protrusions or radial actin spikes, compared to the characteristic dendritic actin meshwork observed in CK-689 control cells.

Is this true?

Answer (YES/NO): YES